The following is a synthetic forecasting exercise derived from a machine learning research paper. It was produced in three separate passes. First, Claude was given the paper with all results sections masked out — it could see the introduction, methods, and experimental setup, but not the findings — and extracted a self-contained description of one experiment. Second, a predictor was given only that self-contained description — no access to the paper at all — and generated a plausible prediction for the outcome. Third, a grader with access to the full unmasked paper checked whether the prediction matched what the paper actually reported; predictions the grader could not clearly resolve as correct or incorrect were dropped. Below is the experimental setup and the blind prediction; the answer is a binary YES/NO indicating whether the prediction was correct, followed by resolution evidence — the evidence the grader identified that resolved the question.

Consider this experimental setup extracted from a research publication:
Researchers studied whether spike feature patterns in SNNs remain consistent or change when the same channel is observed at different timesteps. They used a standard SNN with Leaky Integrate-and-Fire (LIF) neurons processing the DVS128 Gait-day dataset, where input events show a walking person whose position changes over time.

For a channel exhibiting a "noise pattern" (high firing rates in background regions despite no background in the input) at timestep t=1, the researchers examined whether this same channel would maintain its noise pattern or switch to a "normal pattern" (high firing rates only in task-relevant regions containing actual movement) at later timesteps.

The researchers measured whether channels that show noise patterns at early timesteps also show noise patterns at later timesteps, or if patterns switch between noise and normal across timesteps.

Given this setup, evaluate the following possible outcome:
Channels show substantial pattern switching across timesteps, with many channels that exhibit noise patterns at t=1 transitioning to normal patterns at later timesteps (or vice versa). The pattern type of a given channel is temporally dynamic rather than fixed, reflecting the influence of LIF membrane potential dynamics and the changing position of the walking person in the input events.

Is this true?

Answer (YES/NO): NO